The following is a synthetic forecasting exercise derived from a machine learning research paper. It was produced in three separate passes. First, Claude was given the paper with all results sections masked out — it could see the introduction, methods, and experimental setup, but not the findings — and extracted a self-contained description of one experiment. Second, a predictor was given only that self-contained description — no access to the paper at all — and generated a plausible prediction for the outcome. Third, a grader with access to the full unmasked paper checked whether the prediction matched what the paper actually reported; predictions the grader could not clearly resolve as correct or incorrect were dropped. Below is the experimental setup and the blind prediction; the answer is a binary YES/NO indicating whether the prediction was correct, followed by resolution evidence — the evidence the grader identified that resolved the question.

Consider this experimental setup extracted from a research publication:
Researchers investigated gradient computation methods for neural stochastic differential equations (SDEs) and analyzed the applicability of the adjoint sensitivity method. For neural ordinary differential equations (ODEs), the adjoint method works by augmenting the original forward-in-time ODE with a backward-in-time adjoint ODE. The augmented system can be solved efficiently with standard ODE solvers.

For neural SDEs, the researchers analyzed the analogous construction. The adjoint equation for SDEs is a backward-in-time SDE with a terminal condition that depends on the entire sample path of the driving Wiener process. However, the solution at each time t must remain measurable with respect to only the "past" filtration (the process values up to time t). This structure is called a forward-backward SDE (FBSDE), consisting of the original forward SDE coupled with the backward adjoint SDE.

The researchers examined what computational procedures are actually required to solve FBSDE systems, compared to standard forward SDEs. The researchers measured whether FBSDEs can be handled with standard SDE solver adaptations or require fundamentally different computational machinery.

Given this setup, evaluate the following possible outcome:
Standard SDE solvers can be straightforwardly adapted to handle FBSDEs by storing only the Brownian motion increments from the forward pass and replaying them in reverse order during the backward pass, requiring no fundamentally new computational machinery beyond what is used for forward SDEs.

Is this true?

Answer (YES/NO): NO